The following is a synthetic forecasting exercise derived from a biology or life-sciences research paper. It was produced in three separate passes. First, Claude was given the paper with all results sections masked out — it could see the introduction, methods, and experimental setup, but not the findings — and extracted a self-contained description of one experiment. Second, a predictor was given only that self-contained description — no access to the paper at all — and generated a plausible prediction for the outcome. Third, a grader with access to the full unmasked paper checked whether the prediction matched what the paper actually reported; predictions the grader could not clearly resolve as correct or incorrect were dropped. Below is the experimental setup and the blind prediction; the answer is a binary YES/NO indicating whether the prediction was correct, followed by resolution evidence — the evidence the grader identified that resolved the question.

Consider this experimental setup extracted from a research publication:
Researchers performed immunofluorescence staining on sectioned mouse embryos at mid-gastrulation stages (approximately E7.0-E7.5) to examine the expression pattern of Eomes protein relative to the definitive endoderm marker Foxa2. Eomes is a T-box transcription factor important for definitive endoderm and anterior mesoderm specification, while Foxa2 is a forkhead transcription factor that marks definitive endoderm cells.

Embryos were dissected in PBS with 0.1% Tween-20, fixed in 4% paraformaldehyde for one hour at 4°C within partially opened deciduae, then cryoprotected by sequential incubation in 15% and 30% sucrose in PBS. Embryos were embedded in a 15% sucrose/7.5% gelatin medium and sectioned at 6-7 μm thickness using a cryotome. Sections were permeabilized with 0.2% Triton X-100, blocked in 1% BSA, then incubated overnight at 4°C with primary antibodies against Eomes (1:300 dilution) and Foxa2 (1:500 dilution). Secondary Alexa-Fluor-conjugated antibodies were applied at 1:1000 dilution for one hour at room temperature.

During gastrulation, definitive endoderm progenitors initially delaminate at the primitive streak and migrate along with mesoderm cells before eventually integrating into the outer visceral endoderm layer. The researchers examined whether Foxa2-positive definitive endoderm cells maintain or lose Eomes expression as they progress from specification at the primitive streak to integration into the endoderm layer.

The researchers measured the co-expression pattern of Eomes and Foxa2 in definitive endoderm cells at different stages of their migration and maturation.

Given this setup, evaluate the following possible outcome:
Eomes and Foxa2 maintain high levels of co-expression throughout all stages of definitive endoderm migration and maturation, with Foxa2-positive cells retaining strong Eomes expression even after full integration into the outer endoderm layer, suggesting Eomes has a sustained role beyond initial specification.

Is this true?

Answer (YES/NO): NO